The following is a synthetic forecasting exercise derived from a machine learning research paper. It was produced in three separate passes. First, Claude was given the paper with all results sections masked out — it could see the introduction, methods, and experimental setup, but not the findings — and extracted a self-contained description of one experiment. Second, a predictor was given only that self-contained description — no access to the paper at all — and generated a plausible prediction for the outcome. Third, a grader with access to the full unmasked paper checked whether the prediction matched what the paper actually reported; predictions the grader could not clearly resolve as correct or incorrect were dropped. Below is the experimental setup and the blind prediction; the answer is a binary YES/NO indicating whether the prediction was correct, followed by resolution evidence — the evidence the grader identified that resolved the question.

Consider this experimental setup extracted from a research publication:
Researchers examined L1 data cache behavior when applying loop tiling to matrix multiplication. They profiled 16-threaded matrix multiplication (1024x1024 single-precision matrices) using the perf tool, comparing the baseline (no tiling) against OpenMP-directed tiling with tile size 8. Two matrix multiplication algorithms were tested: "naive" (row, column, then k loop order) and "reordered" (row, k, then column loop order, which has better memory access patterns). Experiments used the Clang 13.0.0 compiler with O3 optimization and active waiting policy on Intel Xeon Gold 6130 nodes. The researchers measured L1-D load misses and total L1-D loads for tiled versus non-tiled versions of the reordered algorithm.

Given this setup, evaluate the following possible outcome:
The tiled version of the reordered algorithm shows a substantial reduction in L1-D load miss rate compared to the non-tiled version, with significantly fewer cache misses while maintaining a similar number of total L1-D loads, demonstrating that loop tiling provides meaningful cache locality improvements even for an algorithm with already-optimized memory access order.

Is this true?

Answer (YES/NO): NO